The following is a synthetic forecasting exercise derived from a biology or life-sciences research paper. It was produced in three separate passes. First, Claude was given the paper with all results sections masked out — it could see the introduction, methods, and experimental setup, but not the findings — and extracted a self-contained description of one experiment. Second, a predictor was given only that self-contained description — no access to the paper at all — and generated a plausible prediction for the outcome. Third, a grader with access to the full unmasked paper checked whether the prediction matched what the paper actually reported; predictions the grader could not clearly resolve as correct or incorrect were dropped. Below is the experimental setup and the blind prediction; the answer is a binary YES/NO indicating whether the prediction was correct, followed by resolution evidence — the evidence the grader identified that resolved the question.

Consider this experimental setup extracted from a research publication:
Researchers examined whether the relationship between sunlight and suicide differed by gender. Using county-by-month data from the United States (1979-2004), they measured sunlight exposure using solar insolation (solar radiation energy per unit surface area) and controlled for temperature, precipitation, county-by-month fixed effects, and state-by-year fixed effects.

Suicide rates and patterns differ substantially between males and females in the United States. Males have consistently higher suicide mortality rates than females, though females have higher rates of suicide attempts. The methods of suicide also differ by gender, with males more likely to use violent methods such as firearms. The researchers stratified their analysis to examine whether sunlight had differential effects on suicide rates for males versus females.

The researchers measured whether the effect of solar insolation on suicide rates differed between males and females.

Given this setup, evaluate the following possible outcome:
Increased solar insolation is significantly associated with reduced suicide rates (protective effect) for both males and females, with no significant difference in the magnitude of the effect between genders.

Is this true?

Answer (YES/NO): NO